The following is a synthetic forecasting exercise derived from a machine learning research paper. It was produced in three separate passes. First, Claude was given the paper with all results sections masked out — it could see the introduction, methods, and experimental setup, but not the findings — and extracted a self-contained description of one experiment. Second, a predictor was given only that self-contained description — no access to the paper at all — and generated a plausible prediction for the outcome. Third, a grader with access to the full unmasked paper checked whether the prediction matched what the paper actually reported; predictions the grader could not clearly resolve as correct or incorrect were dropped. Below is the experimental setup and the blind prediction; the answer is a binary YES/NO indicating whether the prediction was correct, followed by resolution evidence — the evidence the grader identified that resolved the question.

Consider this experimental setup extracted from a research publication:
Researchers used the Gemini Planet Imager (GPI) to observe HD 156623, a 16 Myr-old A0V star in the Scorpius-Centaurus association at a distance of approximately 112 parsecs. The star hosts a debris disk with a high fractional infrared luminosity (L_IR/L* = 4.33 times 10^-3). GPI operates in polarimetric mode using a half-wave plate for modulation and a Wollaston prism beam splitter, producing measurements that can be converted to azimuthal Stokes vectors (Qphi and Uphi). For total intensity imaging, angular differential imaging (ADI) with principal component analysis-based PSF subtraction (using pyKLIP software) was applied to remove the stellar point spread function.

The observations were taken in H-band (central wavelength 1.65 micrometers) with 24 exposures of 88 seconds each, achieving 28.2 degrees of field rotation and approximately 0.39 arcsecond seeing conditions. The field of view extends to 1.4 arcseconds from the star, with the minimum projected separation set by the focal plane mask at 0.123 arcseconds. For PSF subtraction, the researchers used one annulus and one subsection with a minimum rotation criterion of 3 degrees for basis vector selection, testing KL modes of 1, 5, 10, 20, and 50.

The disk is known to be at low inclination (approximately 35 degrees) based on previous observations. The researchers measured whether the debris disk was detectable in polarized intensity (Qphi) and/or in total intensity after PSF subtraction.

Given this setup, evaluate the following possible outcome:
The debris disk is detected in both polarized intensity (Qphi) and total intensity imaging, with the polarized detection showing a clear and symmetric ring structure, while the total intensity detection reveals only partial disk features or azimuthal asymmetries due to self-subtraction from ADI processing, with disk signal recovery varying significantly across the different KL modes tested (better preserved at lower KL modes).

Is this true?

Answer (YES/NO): NO